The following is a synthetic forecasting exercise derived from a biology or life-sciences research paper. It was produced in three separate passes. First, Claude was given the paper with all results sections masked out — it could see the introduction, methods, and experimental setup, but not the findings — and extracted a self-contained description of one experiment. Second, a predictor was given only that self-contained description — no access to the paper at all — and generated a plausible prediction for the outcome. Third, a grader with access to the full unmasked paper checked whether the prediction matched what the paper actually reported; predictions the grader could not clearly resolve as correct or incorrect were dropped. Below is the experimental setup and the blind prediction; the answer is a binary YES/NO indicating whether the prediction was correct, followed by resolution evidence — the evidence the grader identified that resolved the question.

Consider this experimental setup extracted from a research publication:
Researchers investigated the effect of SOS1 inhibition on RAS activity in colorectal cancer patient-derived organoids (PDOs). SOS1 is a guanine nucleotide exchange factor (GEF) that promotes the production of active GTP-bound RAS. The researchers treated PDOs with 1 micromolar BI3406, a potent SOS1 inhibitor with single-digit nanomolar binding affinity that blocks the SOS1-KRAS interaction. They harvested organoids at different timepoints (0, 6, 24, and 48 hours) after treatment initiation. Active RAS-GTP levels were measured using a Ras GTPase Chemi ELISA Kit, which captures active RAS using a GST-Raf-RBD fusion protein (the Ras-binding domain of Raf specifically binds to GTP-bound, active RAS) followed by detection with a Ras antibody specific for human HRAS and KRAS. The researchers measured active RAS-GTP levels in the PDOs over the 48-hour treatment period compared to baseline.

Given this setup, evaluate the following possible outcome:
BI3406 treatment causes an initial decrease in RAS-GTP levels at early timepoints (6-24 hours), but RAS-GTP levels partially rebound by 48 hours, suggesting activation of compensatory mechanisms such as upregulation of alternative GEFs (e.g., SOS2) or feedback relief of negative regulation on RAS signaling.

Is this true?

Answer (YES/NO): YES